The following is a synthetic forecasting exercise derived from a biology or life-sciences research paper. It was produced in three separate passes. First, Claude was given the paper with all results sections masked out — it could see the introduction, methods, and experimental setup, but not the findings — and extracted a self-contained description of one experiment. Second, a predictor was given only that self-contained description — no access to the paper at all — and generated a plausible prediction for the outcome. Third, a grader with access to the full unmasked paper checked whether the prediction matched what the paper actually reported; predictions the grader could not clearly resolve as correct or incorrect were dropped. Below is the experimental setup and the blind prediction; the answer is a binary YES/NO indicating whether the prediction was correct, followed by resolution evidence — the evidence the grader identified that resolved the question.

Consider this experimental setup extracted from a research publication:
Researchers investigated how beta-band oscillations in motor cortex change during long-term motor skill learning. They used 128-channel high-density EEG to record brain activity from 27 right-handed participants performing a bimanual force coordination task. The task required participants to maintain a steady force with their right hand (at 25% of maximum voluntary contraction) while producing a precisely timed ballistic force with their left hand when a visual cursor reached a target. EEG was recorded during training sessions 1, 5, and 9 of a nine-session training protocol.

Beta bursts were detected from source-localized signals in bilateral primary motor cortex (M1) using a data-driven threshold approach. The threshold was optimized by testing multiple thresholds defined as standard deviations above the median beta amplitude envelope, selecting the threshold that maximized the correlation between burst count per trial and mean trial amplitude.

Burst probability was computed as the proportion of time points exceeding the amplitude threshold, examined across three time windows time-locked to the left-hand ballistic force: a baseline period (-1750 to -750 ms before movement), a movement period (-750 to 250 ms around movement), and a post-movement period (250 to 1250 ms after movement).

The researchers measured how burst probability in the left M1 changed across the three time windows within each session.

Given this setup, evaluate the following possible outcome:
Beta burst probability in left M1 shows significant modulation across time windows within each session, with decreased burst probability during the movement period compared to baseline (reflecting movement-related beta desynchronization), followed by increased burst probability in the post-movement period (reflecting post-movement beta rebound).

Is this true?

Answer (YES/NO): NO